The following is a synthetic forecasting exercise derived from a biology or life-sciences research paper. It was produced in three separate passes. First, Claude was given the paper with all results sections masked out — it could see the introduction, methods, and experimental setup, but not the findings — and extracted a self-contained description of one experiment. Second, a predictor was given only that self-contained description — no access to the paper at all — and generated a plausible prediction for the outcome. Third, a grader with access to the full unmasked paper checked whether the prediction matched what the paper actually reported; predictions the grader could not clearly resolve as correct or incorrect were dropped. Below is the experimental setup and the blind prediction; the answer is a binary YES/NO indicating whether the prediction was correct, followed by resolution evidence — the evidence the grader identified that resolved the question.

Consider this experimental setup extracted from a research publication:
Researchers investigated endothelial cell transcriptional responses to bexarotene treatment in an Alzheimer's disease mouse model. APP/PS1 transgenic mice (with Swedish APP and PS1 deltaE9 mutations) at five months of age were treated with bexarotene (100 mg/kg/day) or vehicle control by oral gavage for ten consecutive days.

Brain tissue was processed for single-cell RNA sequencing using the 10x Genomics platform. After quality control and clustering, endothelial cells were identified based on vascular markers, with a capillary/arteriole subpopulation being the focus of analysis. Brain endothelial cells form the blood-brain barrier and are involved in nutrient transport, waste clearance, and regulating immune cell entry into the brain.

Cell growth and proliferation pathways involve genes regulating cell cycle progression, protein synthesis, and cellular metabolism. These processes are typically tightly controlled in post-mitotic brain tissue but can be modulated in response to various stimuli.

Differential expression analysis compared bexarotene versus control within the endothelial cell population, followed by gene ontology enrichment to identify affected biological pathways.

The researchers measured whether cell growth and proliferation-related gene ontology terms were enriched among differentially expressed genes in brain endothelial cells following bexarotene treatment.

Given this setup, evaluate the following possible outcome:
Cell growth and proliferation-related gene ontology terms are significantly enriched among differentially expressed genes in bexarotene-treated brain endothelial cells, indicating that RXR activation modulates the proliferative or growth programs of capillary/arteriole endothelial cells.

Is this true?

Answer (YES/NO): YES